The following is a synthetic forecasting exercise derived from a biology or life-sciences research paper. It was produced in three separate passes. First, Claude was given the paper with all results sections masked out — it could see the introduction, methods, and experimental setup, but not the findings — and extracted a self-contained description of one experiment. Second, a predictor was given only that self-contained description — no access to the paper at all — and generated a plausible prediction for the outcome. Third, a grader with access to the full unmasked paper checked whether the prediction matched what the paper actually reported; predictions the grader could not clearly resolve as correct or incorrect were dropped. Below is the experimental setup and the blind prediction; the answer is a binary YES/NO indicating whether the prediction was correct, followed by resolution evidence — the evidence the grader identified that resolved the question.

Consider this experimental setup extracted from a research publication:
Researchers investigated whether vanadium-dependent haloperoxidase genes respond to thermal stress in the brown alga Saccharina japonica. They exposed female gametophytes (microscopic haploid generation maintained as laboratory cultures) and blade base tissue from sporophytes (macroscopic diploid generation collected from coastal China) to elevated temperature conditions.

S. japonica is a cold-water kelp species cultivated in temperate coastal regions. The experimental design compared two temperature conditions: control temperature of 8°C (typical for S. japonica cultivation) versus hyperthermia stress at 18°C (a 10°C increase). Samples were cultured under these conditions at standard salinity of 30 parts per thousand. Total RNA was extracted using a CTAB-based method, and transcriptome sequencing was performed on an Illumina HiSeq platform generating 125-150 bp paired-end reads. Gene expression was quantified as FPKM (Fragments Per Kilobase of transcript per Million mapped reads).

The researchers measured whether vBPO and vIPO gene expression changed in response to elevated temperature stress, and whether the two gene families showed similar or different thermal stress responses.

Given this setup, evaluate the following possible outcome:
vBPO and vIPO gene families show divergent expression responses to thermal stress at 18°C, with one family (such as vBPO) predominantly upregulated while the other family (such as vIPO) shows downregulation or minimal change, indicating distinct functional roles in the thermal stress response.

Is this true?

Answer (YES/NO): NO